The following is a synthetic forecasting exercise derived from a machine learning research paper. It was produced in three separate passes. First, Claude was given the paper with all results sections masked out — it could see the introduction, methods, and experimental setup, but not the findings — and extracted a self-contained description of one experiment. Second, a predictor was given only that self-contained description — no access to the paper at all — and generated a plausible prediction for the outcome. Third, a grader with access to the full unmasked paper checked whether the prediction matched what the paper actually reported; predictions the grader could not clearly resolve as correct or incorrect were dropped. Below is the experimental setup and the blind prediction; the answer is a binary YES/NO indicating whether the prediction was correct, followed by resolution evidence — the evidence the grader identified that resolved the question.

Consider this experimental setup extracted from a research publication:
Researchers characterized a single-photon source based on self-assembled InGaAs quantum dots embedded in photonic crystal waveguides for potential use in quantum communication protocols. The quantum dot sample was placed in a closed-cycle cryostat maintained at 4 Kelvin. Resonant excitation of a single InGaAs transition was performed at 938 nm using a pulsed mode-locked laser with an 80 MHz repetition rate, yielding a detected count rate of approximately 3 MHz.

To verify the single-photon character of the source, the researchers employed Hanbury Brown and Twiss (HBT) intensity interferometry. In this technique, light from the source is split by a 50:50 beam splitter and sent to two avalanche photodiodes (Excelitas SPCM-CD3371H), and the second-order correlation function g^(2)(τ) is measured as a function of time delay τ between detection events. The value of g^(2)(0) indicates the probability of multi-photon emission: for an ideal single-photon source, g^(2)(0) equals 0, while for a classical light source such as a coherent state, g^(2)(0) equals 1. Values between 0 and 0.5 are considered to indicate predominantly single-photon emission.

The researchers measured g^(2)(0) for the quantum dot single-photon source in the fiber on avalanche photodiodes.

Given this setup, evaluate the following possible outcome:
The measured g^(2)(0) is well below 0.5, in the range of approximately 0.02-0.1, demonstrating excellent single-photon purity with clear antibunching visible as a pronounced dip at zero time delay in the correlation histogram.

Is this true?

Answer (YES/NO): YES